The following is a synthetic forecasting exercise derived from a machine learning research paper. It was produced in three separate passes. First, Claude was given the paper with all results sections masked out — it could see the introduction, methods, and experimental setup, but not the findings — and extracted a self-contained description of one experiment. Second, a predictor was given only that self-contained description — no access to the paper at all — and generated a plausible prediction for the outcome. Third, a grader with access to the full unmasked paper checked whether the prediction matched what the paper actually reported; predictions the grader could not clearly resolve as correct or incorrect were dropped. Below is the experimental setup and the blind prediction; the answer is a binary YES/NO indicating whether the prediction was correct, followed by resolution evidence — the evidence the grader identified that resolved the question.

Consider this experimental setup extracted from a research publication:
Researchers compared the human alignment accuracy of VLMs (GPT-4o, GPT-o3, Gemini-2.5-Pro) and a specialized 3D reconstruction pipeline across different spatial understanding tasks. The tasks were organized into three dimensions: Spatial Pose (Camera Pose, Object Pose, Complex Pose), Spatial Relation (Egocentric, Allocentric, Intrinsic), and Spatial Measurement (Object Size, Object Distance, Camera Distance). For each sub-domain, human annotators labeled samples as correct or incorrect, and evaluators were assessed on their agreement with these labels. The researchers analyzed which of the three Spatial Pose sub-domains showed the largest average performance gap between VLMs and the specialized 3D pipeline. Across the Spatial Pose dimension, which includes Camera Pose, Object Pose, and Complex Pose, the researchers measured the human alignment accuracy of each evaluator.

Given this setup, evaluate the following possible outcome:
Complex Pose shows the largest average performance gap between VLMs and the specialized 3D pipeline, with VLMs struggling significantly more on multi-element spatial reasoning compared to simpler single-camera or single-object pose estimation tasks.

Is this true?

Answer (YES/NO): NO